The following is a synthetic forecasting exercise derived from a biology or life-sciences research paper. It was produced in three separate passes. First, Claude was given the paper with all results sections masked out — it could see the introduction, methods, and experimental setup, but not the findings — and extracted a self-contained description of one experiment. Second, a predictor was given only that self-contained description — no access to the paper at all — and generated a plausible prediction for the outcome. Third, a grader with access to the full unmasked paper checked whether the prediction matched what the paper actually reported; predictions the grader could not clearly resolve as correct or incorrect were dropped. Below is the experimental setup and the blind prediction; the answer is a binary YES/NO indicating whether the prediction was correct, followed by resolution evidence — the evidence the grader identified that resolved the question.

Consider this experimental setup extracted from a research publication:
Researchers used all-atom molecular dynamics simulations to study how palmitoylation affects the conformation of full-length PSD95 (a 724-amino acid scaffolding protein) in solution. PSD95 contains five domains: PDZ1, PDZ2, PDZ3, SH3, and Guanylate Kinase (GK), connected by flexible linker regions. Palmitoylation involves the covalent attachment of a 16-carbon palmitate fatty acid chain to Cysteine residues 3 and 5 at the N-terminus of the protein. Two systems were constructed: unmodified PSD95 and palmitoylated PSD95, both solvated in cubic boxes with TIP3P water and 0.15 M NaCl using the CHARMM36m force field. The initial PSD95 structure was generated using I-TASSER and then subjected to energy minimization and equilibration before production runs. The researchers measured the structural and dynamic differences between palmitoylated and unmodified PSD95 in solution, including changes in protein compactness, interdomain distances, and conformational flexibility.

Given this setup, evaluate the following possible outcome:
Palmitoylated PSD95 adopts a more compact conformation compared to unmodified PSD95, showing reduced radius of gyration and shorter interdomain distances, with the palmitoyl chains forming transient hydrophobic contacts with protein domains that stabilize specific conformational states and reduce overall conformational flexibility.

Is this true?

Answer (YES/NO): NO